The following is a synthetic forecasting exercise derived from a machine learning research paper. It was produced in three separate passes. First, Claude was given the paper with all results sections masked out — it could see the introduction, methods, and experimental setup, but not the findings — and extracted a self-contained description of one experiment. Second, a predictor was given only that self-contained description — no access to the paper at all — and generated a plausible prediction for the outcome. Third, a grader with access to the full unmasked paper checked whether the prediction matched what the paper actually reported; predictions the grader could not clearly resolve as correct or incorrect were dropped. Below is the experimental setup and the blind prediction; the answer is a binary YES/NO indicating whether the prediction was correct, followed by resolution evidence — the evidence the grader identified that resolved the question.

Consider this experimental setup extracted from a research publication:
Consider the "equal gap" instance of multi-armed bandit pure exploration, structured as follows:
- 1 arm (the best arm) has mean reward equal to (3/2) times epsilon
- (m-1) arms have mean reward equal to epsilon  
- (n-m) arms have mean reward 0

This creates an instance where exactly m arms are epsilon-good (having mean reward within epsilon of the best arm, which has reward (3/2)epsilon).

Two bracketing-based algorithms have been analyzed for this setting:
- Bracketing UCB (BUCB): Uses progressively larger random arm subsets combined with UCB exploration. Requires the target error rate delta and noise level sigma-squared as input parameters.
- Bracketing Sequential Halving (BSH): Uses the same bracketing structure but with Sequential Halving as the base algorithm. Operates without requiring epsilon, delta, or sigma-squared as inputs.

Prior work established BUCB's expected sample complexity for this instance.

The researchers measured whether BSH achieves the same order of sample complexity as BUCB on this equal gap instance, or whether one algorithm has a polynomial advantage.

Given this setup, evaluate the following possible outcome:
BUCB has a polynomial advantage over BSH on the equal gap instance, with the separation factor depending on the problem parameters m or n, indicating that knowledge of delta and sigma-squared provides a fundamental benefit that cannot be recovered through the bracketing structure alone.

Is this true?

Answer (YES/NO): NO